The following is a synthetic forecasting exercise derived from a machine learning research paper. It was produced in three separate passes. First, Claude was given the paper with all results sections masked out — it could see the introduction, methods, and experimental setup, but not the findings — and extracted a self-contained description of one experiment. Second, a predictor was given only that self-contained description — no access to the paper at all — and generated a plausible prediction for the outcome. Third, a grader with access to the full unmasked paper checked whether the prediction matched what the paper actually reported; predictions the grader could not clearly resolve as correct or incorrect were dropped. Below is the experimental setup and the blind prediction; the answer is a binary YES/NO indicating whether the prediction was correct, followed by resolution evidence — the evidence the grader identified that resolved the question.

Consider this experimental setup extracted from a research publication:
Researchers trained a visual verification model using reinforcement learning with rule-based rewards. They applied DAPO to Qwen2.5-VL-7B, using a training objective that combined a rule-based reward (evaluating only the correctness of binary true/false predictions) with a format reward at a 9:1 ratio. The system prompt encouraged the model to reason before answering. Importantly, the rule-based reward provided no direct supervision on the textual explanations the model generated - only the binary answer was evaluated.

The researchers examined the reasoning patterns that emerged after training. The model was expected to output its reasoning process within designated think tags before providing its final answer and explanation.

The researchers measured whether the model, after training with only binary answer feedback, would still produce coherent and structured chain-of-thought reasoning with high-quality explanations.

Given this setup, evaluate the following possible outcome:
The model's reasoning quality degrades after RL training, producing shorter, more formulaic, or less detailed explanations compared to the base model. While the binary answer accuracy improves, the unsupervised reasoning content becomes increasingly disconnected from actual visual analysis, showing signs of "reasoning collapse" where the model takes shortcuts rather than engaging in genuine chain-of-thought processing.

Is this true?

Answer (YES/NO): NO